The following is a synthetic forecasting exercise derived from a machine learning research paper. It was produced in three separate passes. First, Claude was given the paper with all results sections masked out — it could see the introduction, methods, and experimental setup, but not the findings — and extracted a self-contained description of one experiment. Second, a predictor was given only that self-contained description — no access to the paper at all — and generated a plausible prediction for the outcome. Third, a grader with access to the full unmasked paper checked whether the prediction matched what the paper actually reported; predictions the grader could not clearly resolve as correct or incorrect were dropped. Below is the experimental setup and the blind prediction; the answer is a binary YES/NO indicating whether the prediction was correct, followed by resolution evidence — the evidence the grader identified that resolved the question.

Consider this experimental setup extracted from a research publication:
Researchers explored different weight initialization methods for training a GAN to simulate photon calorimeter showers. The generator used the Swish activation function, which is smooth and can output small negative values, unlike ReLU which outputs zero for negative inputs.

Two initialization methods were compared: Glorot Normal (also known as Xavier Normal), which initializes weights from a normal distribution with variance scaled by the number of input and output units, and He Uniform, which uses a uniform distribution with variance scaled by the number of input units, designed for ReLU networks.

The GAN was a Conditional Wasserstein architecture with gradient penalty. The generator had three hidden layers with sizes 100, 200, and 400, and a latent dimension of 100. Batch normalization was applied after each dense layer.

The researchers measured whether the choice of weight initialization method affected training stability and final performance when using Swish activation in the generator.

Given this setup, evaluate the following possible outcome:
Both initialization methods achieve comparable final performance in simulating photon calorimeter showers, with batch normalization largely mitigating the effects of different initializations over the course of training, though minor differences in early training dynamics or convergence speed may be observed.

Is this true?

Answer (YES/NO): NO